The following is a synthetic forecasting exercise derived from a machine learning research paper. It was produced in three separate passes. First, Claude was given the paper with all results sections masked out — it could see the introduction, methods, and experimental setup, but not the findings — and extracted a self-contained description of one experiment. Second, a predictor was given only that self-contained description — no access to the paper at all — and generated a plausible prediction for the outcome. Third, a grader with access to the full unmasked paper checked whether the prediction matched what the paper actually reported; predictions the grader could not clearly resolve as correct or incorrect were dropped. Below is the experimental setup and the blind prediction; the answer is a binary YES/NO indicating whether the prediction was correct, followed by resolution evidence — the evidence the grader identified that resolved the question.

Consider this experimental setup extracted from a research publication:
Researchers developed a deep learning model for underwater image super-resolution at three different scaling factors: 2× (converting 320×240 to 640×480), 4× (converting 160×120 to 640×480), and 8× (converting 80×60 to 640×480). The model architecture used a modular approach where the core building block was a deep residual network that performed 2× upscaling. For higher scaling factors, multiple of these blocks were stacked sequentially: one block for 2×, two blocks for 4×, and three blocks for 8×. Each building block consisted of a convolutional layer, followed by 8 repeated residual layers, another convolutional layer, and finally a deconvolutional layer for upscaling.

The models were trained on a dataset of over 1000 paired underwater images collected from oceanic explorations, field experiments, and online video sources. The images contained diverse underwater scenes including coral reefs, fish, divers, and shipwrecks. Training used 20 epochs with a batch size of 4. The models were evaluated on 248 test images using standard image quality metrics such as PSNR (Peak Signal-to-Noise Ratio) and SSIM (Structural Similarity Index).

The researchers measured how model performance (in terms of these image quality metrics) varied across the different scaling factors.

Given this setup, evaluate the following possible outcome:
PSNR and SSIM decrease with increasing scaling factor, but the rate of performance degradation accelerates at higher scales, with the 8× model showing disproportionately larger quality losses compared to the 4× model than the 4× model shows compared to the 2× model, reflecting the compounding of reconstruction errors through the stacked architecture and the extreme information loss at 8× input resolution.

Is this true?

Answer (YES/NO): NO